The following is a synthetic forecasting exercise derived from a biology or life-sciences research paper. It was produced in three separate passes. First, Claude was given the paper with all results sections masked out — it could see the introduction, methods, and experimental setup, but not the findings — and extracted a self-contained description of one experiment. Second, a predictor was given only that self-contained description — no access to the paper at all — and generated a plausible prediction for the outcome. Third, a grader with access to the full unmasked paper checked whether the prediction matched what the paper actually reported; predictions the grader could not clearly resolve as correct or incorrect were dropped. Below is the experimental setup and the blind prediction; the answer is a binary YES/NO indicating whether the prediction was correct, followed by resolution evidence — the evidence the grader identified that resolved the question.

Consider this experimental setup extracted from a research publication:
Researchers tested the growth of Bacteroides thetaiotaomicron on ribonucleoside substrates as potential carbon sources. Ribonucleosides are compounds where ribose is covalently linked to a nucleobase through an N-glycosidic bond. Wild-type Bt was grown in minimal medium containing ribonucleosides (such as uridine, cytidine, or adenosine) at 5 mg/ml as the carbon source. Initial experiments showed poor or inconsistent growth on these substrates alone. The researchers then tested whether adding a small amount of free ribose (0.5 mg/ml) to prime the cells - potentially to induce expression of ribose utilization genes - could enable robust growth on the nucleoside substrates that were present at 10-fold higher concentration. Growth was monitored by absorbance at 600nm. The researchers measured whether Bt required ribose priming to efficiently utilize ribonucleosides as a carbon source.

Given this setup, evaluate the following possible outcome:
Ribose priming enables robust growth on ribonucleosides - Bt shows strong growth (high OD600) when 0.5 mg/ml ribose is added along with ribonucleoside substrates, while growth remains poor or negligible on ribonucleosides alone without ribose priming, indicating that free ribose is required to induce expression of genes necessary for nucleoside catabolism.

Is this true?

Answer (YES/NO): NO